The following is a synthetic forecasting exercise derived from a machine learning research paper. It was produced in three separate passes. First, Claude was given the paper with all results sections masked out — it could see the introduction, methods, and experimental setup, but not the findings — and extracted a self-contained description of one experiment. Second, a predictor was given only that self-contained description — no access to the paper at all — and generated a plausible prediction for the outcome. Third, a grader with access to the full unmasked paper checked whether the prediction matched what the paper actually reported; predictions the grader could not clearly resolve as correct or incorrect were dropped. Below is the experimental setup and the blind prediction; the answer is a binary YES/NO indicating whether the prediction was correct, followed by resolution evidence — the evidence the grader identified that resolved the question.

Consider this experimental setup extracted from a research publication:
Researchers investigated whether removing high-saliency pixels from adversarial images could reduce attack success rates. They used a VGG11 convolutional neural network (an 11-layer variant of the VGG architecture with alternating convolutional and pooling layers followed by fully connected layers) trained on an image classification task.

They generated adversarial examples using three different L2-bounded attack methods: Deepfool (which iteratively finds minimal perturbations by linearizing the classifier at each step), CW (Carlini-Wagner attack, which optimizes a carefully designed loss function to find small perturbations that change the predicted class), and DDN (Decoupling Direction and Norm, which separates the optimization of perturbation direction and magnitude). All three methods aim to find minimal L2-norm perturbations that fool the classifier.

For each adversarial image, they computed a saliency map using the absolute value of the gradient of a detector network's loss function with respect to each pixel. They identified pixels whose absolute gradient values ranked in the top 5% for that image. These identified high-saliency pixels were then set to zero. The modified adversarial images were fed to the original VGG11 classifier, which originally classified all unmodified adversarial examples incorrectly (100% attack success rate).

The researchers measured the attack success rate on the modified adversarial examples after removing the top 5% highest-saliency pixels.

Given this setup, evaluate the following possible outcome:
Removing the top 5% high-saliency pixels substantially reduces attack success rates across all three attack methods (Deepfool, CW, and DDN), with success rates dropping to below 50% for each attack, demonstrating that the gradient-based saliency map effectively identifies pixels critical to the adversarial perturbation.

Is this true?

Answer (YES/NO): NO